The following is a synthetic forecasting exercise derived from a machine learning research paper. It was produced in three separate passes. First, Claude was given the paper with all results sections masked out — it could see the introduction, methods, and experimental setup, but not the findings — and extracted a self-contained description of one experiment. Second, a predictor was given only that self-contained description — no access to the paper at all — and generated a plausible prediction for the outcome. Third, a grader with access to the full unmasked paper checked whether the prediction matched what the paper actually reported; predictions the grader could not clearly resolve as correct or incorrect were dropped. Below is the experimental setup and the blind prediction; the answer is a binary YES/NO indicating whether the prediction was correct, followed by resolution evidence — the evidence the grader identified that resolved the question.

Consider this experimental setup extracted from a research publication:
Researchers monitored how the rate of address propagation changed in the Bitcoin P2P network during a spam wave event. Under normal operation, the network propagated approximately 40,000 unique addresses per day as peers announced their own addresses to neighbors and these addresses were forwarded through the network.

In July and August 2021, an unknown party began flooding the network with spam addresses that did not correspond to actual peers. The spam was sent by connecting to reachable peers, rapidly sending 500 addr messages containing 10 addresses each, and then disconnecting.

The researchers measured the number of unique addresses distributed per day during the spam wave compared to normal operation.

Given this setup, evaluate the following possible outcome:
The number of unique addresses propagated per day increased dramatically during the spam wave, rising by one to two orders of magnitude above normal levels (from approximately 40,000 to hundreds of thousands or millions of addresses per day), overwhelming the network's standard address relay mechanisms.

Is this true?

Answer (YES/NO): YES